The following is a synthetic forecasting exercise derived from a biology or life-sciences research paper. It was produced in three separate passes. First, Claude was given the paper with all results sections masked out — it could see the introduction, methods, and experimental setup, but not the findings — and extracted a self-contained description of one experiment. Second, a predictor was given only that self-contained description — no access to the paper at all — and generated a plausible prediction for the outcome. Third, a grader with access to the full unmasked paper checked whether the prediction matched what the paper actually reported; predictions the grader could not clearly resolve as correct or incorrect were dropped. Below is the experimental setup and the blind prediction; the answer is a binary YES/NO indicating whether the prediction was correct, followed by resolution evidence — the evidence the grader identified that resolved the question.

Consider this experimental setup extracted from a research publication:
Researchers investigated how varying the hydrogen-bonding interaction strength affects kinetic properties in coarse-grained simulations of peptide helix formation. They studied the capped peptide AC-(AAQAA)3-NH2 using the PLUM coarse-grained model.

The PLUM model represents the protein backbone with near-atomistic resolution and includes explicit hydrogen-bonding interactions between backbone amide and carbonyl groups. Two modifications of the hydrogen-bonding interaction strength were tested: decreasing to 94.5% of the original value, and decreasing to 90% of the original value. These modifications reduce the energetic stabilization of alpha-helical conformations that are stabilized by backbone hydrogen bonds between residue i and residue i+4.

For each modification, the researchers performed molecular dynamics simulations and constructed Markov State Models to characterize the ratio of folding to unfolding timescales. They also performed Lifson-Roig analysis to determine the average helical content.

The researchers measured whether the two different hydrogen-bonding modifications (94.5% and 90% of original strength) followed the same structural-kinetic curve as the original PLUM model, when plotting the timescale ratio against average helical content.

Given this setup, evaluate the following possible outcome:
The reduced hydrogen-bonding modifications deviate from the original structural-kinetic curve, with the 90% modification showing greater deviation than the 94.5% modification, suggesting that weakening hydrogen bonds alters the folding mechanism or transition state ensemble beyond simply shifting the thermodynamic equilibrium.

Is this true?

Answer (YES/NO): NO